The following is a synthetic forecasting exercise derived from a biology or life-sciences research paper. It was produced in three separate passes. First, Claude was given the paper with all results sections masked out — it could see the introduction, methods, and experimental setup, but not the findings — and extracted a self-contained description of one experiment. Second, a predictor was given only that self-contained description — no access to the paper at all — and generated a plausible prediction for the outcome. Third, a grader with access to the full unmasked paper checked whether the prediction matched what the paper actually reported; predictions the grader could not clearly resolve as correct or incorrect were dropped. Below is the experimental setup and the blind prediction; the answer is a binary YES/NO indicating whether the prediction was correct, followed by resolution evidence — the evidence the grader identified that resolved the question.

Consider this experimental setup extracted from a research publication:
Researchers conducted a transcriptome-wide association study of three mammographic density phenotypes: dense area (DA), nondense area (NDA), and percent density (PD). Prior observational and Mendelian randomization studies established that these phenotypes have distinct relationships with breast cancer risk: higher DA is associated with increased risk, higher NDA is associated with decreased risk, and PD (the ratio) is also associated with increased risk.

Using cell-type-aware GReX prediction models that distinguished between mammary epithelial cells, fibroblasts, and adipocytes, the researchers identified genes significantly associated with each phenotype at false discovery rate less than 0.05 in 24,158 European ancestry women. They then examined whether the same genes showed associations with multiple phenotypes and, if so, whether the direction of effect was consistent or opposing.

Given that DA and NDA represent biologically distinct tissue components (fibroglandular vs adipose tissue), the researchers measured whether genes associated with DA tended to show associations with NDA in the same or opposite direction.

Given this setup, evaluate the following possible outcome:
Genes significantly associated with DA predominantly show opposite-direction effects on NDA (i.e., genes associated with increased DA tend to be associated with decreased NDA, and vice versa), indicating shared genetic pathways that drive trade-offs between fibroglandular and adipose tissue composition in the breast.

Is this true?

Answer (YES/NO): NO